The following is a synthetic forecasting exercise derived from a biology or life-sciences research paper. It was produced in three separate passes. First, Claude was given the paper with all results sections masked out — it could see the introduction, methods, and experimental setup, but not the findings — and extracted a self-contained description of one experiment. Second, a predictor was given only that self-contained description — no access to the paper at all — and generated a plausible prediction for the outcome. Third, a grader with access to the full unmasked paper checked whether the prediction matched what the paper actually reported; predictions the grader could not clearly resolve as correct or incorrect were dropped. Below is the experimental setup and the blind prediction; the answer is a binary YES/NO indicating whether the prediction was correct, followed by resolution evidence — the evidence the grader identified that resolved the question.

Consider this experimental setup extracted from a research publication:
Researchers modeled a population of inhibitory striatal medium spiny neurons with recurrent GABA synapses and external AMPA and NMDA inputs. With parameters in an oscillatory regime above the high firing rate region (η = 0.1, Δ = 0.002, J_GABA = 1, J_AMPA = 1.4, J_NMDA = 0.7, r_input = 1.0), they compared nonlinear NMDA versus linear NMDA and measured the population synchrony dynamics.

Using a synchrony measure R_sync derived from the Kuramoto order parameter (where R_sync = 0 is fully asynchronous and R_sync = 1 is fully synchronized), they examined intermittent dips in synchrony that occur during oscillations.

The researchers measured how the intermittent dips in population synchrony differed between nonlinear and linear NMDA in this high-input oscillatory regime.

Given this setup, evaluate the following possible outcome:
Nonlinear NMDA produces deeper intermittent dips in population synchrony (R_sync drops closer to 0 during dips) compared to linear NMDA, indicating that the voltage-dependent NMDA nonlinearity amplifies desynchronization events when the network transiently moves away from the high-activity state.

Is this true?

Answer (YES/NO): NO